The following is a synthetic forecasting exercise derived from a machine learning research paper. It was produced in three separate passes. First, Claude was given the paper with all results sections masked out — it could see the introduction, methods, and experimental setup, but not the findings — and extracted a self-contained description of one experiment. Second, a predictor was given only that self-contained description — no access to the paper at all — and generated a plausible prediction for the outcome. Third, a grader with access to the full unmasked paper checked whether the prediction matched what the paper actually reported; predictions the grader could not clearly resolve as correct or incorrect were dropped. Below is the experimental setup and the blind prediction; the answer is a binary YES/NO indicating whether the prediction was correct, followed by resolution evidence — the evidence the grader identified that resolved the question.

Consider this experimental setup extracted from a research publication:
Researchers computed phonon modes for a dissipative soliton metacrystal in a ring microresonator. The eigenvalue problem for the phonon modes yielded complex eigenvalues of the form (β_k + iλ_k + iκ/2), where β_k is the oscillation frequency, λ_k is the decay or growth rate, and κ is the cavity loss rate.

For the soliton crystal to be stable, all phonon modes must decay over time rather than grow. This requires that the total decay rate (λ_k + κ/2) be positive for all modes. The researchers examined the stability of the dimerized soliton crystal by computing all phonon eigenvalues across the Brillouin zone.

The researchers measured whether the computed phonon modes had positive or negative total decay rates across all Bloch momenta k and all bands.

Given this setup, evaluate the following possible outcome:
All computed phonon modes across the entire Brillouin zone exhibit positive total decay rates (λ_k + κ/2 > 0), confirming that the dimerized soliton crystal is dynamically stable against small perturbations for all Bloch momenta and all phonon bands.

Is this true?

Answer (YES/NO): NO